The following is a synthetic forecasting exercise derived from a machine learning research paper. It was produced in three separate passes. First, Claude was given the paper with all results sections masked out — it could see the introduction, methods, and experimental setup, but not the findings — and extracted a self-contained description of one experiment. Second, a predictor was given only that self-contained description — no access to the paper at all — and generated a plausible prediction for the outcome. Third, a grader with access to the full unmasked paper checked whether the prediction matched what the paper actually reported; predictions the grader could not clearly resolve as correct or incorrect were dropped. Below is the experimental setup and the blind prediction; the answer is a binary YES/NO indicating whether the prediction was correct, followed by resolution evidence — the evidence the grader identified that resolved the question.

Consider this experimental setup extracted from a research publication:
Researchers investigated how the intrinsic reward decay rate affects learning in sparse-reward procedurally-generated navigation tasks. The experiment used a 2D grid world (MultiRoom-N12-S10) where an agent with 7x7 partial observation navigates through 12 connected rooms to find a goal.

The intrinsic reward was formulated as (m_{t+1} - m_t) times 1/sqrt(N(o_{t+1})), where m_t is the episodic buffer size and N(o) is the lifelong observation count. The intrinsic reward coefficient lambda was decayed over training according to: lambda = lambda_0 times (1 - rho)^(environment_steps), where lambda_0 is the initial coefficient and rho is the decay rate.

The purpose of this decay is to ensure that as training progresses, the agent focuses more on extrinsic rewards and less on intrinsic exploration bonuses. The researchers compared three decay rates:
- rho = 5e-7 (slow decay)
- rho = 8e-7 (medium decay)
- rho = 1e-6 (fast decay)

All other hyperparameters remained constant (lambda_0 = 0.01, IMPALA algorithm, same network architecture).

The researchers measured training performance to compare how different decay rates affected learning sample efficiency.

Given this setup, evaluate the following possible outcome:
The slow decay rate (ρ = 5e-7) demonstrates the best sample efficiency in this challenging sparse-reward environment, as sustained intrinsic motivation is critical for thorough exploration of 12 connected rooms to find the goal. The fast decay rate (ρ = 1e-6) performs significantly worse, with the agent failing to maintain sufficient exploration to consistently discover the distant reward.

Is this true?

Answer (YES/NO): NO